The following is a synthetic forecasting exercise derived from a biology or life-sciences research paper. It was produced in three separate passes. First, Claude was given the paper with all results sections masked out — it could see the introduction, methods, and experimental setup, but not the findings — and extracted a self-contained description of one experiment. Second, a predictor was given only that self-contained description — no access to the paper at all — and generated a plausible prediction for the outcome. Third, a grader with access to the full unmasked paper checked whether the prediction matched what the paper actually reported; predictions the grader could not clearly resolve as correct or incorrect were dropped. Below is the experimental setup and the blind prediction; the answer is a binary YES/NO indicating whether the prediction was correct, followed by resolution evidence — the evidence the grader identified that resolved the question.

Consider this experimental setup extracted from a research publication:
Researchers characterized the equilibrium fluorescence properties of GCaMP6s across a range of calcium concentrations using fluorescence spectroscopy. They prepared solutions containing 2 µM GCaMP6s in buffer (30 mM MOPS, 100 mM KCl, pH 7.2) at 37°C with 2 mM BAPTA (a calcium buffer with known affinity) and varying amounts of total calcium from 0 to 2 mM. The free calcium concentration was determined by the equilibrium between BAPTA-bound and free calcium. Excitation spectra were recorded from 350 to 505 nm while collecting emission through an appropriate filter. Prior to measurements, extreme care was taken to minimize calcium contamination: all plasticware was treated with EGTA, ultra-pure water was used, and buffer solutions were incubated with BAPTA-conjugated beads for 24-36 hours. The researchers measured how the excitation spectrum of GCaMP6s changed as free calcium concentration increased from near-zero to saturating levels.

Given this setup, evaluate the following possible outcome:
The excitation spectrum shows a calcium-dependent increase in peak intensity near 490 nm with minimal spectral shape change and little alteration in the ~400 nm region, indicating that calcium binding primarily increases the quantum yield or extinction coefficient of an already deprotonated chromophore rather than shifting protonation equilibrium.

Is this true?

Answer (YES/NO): NO